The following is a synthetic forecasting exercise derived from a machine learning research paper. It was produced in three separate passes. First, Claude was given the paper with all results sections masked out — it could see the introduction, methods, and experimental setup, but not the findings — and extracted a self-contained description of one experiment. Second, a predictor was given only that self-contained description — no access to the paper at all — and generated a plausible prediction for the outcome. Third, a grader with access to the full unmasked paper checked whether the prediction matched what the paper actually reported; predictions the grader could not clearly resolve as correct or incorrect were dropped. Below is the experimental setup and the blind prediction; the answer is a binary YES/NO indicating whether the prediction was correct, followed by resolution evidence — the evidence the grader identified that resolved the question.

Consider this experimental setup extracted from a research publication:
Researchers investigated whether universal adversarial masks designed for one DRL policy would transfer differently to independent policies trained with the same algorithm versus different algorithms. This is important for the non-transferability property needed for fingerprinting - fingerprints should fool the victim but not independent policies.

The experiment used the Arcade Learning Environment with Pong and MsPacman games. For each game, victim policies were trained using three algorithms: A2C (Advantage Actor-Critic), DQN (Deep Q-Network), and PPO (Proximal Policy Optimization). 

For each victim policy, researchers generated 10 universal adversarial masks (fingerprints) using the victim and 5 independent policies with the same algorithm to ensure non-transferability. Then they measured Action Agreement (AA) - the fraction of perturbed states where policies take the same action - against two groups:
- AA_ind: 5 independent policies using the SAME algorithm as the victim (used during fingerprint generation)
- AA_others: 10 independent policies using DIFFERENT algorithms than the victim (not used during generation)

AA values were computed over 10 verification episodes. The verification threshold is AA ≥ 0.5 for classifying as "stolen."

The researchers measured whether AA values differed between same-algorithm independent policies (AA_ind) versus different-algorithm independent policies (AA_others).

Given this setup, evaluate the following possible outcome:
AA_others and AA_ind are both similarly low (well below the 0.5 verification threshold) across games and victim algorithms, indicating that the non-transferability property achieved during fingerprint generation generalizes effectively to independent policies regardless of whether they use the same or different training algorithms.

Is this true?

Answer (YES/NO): YES